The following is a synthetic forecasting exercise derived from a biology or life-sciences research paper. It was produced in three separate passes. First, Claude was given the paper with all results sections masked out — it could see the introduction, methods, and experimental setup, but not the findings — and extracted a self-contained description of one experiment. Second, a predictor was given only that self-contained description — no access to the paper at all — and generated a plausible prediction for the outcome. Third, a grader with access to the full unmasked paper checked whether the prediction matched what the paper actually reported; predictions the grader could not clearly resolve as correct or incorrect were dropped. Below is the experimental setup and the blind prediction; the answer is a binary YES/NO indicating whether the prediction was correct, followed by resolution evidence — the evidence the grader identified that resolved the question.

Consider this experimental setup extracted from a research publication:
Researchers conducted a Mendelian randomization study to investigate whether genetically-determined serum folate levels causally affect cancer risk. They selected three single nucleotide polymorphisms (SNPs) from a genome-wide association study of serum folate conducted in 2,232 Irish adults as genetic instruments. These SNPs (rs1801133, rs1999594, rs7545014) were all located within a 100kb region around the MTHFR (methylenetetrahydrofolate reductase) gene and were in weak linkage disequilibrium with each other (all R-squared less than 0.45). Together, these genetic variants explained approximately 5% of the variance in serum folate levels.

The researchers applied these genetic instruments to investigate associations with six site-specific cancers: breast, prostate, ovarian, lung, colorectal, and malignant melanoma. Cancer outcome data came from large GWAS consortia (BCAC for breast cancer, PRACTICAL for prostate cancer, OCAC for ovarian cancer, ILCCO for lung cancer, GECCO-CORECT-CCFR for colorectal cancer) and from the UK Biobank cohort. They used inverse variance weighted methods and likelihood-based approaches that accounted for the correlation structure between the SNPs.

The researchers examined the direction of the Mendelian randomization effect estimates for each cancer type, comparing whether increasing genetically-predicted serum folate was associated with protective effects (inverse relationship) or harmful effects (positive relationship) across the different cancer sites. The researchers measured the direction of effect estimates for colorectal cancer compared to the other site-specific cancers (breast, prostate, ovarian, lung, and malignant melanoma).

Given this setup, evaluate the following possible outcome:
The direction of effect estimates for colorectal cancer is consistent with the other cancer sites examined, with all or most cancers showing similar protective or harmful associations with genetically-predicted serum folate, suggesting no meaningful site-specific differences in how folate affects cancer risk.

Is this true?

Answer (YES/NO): NO